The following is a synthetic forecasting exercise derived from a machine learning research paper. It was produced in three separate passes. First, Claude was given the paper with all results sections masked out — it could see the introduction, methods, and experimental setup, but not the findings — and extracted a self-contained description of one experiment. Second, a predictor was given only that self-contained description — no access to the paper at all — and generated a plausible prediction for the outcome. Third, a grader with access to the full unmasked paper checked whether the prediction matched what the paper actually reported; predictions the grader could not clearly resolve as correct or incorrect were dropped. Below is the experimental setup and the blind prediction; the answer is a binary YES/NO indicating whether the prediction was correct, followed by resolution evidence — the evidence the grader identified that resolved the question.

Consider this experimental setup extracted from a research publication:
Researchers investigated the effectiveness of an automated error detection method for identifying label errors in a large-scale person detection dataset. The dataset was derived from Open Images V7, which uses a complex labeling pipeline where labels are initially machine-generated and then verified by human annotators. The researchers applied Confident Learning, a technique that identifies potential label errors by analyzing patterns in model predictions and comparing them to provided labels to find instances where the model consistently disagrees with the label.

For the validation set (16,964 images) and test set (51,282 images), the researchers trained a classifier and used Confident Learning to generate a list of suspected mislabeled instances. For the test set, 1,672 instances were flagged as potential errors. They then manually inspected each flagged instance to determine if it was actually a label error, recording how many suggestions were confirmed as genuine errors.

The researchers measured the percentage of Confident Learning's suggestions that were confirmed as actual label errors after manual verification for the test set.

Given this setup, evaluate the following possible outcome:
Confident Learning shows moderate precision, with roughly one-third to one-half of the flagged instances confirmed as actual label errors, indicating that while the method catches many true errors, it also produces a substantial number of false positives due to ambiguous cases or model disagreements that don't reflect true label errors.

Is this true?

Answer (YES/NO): NO